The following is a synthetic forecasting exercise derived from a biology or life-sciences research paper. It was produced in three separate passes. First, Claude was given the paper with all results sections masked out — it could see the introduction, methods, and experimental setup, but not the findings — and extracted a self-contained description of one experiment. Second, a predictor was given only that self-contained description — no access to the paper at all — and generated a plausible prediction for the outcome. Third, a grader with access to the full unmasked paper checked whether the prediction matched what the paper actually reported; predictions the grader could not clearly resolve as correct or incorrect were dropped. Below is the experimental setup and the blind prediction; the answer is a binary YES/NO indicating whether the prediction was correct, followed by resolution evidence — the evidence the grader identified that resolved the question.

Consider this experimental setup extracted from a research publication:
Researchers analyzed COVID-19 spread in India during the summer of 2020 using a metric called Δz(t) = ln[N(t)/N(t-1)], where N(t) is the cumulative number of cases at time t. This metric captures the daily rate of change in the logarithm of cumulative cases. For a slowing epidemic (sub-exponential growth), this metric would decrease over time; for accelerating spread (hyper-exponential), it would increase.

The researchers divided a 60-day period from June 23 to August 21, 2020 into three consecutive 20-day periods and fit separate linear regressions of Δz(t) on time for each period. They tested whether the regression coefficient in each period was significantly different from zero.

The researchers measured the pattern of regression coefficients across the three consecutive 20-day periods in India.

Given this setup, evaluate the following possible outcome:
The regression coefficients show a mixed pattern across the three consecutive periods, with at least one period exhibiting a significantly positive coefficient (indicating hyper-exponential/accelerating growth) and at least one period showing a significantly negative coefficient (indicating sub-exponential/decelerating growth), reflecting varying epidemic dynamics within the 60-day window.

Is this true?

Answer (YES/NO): NO